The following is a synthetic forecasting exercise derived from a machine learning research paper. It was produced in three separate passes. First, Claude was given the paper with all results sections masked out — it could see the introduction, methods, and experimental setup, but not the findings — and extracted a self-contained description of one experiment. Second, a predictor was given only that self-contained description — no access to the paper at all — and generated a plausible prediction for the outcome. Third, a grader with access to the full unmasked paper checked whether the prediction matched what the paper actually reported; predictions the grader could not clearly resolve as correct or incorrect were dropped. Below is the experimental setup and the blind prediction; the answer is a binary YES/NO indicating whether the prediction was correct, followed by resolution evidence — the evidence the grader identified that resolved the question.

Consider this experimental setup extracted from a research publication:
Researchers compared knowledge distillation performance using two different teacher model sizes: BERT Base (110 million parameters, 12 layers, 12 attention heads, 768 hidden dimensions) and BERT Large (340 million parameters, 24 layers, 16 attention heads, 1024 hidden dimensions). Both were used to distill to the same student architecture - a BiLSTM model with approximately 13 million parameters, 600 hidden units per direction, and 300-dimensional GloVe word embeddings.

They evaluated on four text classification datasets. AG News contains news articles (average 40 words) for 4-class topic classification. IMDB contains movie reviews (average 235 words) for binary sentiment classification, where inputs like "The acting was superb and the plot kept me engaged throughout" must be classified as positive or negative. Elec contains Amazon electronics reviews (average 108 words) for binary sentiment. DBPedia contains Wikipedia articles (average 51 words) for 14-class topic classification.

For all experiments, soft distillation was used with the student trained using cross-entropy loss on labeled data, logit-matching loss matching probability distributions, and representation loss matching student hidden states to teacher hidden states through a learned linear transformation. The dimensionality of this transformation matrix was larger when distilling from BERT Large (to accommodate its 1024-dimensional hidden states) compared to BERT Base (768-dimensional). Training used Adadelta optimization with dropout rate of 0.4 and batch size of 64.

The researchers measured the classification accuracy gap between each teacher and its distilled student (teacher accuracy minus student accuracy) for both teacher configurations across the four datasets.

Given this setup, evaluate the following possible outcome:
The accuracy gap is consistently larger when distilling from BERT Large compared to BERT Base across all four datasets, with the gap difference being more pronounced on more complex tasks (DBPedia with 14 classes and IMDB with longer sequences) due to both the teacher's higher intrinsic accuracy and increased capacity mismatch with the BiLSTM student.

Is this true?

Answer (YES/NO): NO